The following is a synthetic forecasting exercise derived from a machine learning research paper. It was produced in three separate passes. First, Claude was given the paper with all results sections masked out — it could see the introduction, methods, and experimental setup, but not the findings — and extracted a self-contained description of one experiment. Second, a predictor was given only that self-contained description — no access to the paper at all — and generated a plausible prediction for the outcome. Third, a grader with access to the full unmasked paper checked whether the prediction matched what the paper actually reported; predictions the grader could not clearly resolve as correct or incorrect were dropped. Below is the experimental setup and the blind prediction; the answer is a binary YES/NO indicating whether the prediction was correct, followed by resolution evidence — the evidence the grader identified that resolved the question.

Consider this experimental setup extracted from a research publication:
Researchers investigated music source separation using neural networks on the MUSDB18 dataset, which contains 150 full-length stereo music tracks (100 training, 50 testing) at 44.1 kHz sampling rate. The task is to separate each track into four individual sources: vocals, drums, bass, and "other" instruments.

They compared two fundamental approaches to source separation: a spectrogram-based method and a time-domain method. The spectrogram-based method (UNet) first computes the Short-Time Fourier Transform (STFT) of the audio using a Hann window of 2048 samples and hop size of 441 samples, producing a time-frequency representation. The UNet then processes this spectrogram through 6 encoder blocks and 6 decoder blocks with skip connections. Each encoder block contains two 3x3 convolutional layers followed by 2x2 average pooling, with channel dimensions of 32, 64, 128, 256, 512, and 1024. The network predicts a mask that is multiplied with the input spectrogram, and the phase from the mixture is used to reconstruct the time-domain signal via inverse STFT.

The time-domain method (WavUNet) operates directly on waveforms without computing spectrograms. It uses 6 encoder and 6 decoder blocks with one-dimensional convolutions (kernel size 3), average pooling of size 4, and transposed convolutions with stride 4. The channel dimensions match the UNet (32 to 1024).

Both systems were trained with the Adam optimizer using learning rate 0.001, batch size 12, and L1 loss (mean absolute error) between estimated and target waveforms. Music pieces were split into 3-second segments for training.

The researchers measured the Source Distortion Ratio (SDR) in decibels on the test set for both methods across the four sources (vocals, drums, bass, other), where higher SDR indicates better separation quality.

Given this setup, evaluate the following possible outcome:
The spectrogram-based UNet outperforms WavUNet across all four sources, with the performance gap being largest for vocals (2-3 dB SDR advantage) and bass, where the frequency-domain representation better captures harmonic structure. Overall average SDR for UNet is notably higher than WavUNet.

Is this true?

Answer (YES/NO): NO